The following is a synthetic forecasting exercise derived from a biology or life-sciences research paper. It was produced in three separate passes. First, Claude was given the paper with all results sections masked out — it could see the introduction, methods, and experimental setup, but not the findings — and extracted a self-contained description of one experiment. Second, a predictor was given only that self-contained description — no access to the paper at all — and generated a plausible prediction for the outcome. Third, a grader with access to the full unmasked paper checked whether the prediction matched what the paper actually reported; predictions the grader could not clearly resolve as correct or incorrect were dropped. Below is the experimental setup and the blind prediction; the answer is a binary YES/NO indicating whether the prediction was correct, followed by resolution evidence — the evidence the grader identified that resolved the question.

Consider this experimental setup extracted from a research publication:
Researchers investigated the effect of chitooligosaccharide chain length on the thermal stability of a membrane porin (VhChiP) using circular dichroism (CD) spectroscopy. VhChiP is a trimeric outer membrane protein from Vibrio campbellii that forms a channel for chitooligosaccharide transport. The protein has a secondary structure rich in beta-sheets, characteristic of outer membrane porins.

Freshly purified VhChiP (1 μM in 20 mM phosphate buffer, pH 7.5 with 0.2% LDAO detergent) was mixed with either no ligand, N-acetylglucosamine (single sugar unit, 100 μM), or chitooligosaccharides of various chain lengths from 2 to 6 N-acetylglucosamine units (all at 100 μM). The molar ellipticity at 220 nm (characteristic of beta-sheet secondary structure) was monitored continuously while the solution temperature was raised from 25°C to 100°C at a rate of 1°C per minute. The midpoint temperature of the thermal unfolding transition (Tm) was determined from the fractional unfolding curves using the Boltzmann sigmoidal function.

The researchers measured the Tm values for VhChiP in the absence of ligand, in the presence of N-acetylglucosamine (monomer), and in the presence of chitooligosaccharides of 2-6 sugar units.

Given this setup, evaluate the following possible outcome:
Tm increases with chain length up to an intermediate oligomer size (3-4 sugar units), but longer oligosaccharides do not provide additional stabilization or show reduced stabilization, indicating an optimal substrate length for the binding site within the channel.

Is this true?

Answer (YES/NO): NO